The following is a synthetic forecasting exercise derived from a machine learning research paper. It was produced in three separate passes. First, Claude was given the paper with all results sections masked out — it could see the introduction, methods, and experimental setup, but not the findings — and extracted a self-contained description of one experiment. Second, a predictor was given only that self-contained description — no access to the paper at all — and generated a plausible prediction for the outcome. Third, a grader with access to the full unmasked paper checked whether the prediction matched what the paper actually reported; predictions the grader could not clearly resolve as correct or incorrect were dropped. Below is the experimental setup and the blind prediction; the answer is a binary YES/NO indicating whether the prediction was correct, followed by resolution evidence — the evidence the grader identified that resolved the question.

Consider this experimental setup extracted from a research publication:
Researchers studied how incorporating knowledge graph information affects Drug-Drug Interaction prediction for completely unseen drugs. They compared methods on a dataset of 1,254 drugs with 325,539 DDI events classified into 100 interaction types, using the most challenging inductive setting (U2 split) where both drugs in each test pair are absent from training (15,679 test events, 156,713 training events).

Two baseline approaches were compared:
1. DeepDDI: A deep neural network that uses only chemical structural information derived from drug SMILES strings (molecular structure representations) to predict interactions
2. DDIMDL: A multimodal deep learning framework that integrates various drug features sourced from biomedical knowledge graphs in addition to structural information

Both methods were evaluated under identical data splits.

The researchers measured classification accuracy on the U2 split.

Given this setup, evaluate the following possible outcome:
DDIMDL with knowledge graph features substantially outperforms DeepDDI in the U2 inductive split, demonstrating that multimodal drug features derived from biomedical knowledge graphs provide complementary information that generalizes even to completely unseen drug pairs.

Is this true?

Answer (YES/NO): YES